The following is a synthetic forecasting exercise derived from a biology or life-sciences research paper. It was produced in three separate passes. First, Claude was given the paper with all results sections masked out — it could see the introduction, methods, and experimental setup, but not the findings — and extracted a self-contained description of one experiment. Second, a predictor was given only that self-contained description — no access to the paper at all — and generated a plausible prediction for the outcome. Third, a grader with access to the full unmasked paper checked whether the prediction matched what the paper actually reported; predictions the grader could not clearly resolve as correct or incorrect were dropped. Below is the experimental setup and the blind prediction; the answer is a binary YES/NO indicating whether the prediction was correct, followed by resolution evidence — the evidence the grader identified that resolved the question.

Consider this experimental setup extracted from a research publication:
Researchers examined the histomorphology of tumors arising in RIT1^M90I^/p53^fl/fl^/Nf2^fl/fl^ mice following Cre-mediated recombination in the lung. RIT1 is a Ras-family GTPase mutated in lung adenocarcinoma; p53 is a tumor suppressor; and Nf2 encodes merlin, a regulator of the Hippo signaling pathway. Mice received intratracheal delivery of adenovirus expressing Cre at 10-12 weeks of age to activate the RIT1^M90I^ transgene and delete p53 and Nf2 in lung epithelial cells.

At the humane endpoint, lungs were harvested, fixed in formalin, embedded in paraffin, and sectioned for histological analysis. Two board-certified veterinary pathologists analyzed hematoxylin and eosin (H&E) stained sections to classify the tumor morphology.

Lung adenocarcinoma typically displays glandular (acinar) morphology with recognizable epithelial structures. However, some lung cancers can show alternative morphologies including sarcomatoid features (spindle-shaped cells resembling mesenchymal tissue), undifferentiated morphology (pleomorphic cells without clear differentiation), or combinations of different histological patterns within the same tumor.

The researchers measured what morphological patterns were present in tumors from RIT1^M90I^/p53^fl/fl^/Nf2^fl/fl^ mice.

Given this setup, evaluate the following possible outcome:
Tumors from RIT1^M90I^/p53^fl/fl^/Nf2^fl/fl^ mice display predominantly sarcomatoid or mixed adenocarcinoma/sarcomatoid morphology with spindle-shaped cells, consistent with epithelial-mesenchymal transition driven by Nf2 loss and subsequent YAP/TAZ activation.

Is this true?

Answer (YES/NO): YES